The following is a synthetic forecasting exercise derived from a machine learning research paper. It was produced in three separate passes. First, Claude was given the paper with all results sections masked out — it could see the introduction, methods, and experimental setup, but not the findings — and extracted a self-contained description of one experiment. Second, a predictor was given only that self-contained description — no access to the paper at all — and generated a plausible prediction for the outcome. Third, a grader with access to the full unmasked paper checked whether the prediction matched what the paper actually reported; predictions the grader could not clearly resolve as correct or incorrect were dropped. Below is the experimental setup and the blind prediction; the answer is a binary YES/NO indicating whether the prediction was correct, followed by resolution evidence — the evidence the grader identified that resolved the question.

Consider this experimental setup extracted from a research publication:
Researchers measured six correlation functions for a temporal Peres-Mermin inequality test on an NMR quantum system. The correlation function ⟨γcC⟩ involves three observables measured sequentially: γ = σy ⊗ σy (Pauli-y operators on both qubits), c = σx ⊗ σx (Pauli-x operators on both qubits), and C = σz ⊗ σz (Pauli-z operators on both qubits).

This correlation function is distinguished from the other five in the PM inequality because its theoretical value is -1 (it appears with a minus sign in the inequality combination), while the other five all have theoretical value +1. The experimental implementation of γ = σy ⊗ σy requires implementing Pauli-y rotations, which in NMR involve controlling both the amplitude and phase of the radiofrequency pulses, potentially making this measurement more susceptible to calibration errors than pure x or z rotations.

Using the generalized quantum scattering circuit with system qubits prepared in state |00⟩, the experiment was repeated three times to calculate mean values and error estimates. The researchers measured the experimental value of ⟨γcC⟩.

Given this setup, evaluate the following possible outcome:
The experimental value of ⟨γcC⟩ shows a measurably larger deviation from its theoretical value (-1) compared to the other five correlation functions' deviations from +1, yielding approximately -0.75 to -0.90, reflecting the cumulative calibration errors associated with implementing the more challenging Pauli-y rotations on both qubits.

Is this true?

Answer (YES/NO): NO